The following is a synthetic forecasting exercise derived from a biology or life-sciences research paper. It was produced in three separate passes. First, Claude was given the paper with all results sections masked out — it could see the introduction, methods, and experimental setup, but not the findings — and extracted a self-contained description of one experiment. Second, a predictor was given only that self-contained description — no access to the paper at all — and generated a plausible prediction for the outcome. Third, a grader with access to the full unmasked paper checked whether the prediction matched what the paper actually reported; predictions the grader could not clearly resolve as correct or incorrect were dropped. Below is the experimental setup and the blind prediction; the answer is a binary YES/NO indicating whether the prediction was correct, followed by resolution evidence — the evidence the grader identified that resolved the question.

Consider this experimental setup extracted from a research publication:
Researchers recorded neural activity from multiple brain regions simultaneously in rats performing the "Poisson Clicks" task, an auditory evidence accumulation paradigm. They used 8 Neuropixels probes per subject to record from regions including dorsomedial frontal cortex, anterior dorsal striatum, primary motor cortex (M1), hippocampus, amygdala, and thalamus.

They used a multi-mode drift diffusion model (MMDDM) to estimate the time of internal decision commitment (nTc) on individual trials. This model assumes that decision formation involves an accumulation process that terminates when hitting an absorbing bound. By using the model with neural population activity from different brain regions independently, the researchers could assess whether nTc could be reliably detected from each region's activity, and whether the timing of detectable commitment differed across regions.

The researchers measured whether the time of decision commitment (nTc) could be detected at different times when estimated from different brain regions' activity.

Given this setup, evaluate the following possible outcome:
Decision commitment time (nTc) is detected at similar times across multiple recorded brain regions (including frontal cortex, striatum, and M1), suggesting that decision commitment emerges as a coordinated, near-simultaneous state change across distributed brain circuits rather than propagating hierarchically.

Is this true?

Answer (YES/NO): NO